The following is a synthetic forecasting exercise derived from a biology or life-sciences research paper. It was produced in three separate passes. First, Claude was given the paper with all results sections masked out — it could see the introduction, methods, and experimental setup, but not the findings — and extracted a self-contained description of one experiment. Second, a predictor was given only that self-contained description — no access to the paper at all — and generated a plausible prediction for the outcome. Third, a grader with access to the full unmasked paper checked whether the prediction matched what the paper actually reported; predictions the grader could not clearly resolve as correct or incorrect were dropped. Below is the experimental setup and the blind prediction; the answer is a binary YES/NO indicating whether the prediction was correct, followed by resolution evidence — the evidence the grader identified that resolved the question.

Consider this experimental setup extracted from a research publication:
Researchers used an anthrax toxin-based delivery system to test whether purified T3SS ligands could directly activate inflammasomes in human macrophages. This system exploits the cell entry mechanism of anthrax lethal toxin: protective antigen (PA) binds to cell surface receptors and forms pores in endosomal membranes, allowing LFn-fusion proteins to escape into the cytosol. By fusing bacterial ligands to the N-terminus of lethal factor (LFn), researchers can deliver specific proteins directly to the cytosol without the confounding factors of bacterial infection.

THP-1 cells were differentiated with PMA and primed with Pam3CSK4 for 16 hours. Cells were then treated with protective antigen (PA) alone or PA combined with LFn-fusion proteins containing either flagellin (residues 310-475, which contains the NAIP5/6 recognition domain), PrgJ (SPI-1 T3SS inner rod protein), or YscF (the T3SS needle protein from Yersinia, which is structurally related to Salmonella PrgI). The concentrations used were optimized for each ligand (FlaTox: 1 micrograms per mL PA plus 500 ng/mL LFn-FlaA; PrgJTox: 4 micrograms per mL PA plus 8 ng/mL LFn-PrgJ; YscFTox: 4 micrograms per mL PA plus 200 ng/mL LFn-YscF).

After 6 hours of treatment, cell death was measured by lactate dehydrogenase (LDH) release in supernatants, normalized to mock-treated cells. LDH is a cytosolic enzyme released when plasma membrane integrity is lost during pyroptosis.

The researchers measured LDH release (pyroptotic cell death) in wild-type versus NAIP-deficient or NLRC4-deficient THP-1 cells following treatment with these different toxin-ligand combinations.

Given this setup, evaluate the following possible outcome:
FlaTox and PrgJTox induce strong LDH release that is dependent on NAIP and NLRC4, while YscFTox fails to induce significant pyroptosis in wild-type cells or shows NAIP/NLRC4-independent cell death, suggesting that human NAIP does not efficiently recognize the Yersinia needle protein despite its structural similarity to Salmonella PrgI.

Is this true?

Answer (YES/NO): NO